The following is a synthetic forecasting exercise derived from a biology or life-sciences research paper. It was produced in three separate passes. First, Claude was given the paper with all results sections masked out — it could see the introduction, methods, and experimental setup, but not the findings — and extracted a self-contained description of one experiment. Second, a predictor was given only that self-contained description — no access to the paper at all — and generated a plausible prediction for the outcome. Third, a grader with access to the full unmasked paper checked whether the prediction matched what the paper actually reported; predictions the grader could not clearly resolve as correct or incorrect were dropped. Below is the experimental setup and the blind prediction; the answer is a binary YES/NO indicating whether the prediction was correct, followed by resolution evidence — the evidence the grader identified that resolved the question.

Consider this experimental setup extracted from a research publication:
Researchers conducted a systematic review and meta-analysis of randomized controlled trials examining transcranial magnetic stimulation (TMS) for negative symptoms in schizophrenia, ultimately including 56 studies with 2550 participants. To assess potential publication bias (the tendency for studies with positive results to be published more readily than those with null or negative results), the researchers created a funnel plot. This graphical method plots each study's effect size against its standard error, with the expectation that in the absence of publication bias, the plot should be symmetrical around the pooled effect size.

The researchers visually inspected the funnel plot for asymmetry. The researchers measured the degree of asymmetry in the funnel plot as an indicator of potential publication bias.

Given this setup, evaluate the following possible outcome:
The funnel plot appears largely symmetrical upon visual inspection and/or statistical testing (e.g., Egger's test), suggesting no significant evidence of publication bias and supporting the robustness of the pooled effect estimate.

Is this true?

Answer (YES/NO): NO